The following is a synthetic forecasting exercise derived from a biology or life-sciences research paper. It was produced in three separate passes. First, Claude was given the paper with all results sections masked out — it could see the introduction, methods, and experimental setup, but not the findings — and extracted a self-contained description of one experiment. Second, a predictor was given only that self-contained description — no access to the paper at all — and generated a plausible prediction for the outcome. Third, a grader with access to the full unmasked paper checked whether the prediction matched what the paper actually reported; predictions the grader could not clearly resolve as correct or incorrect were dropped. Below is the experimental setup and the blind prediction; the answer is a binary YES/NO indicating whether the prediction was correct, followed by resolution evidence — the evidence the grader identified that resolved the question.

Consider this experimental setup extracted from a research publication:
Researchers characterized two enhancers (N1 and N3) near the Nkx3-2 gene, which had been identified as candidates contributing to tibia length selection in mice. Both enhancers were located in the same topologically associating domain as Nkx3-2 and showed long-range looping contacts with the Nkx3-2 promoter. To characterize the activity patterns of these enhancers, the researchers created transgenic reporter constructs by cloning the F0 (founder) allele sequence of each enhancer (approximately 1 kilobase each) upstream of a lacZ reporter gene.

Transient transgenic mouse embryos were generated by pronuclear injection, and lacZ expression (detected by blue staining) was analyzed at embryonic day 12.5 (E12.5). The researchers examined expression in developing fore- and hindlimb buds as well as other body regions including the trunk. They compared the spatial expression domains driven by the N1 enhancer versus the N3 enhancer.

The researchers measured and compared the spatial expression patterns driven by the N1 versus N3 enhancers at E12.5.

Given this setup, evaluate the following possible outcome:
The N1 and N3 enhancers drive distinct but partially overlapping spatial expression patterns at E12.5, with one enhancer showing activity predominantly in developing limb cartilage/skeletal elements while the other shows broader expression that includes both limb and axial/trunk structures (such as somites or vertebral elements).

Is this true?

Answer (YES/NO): YES